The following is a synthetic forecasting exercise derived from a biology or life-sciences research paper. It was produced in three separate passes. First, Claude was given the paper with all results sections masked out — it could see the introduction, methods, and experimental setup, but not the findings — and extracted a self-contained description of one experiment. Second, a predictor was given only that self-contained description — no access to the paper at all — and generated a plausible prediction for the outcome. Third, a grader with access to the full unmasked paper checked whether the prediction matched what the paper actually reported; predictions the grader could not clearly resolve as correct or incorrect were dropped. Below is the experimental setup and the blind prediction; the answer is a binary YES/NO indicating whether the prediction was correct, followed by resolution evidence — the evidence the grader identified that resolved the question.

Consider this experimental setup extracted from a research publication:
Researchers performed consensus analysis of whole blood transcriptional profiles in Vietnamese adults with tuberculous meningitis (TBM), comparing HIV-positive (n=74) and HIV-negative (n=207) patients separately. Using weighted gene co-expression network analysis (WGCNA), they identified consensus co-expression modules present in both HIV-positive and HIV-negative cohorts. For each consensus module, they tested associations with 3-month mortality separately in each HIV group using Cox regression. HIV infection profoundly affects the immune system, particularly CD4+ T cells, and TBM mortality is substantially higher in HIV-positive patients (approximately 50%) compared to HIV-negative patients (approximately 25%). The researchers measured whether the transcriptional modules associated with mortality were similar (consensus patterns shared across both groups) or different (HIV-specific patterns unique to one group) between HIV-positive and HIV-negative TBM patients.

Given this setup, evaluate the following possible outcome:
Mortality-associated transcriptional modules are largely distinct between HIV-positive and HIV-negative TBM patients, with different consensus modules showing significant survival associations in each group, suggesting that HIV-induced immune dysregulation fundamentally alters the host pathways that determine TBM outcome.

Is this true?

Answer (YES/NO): NO